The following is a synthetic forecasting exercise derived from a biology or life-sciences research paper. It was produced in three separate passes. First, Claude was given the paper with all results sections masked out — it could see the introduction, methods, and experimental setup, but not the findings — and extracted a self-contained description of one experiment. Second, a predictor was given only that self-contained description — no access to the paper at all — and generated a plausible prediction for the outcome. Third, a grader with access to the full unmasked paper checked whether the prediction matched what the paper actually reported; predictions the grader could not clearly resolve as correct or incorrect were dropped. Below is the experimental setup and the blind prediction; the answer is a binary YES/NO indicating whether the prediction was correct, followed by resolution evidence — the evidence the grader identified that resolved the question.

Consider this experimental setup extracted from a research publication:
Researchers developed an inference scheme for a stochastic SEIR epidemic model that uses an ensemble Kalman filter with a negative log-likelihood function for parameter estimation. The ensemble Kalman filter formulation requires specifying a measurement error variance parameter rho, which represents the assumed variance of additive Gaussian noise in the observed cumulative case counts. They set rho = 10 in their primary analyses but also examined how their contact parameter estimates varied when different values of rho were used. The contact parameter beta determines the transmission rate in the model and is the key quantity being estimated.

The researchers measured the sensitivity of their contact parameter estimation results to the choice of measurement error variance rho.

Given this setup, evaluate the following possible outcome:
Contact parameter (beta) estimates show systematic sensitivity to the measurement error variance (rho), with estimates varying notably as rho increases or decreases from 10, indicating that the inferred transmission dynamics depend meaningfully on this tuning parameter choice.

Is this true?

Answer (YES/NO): NO